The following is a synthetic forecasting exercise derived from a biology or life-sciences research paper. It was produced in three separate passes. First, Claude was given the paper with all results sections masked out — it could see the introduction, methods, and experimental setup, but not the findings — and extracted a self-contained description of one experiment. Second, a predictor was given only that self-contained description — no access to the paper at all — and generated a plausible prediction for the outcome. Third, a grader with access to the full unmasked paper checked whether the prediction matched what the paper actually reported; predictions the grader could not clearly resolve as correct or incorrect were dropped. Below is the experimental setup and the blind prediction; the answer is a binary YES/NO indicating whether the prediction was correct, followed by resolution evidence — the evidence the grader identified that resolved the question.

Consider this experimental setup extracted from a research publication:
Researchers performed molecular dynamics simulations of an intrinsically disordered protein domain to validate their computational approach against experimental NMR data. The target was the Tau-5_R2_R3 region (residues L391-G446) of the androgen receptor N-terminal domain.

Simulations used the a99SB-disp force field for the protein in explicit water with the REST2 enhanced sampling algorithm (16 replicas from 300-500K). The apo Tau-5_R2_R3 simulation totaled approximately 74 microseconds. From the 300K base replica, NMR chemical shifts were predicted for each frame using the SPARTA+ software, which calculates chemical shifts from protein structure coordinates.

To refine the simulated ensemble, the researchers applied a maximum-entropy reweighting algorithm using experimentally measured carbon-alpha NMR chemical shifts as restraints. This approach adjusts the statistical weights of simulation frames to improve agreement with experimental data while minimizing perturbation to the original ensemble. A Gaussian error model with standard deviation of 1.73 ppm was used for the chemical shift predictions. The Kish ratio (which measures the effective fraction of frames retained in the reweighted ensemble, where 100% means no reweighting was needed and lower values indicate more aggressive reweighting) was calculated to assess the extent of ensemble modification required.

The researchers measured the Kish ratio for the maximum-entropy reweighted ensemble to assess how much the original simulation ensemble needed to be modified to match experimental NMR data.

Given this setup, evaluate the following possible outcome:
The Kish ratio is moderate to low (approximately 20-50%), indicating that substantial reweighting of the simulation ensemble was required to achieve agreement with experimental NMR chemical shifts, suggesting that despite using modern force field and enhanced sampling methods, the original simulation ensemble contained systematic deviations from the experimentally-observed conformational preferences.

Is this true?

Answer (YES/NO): YES